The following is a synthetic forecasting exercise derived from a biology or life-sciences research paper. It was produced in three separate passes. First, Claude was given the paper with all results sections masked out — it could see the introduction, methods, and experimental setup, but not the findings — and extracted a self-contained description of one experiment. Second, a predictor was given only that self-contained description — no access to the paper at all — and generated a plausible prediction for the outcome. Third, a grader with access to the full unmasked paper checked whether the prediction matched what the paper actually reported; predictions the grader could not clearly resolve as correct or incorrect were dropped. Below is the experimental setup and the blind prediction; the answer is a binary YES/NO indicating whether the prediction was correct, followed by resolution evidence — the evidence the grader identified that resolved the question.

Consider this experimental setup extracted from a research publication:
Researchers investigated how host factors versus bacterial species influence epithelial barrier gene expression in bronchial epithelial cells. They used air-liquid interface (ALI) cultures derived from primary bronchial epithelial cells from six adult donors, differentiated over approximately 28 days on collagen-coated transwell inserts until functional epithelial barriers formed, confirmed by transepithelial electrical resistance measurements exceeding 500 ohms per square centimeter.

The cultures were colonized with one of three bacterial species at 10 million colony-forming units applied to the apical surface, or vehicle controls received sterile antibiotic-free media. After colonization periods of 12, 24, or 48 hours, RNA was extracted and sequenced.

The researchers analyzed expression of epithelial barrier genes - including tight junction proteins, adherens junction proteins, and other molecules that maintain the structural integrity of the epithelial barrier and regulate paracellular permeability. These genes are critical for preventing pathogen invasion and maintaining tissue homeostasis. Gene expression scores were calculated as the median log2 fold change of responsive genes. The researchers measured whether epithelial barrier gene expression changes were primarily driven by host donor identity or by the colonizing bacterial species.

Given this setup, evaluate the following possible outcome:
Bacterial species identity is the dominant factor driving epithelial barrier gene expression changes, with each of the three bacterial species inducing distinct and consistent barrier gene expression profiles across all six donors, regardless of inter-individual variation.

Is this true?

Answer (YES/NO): NO